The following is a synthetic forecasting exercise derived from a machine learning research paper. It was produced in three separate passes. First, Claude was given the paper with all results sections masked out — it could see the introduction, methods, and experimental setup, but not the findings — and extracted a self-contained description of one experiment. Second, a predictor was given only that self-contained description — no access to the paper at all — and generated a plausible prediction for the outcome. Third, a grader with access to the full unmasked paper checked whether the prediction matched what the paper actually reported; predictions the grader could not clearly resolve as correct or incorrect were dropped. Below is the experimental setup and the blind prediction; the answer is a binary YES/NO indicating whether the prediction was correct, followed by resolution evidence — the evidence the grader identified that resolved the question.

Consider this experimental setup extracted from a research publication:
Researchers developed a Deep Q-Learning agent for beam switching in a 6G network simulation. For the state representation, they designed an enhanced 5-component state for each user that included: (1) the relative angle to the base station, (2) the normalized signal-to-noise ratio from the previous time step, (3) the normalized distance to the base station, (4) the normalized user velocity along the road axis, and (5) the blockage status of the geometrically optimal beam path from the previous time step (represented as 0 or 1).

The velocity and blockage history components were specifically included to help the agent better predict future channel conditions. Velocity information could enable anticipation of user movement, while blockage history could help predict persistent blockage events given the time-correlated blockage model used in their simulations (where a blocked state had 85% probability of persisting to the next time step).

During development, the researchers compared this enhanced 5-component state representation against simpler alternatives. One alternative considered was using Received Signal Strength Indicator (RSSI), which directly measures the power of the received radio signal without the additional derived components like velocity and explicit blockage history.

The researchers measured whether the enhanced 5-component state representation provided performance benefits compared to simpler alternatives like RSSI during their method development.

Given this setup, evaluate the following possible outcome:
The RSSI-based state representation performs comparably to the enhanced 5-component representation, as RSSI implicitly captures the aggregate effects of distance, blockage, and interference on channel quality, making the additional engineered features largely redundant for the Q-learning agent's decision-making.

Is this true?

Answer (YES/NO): YES